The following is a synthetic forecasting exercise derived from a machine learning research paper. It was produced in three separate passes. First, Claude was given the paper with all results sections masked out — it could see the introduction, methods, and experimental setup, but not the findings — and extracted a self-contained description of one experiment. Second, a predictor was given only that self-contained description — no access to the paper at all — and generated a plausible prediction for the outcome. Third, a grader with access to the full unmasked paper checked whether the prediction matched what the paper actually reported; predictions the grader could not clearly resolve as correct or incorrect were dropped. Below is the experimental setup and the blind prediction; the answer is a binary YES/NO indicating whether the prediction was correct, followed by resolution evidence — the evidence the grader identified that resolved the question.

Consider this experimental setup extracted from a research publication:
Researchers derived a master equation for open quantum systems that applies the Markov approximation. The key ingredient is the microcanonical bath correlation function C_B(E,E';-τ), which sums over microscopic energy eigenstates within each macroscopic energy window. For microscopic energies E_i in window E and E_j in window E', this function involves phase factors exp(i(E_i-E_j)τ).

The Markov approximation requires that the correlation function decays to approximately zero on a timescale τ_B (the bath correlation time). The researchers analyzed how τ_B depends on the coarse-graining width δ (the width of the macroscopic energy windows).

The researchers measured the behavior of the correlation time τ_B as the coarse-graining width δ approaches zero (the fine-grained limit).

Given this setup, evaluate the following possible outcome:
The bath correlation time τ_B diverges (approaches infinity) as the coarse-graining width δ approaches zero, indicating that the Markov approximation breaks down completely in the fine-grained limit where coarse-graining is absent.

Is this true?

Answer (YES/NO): YES